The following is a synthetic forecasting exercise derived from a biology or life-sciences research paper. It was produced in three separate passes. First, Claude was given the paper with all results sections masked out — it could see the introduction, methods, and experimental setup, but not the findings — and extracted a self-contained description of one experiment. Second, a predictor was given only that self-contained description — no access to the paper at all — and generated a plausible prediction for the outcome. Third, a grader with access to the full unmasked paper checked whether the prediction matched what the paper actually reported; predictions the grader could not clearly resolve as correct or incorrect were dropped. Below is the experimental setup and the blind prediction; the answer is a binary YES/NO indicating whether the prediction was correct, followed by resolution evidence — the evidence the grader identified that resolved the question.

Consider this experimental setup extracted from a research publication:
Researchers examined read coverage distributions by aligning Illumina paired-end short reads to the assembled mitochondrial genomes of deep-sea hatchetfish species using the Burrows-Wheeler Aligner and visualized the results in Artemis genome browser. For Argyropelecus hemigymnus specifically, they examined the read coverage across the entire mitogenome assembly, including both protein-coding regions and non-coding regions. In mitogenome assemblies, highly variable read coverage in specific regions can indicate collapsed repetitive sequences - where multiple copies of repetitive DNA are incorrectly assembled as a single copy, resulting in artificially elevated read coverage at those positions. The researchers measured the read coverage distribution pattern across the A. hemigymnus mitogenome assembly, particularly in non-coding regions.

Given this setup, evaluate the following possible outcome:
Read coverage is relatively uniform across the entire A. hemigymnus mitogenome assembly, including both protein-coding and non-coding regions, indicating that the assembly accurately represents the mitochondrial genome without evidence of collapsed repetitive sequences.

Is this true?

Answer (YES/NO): NO